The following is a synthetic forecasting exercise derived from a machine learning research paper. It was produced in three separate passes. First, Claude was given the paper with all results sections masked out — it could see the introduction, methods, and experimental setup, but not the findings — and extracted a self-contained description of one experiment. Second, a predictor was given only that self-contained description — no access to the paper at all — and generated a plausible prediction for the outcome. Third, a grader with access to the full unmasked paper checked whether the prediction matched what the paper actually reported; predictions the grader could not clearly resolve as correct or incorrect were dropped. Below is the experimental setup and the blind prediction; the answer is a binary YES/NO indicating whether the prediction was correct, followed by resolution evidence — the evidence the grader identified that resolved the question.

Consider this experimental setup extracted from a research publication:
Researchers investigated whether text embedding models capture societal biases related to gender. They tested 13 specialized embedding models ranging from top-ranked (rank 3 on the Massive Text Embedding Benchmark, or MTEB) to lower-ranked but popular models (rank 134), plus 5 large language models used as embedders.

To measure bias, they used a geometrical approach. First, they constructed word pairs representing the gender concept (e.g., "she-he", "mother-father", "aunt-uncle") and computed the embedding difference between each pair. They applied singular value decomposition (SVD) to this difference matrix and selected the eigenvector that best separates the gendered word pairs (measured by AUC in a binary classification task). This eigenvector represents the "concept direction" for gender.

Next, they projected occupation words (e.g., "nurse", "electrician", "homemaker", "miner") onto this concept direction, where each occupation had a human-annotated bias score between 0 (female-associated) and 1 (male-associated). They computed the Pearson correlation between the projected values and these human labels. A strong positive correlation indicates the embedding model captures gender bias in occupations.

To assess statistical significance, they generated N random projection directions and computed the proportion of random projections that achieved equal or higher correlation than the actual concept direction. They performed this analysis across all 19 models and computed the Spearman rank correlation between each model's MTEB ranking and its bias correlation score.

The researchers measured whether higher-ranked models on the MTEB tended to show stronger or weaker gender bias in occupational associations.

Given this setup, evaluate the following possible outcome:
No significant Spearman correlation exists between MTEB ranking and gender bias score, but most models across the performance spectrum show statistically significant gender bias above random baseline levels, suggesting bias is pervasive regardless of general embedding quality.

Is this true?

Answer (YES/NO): NO